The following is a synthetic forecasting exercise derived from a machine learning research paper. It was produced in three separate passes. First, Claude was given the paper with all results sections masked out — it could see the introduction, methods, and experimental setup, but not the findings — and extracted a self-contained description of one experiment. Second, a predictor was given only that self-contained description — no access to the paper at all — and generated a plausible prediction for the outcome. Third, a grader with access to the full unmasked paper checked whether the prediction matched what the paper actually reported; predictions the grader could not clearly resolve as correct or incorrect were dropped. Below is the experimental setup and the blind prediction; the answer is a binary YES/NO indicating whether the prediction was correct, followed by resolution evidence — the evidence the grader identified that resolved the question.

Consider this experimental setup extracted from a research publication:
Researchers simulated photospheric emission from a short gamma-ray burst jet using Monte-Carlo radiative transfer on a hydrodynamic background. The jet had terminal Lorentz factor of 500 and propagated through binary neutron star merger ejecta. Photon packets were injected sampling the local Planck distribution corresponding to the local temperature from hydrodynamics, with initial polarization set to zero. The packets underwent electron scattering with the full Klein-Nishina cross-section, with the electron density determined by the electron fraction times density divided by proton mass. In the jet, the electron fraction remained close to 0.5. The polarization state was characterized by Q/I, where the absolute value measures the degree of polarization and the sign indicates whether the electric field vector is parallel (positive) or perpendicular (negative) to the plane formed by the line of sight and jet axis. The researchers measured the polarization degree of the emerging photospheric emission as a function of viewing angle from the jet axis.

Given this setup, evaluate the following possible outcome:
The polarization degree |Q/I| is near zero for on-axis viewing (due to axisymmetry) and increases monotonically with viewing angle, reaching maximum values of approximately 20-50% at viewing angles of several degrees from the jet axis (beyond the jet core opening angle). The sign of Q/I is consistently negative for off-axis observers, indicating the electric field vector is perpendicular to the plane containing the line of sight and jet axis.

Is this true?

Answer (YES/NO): NO